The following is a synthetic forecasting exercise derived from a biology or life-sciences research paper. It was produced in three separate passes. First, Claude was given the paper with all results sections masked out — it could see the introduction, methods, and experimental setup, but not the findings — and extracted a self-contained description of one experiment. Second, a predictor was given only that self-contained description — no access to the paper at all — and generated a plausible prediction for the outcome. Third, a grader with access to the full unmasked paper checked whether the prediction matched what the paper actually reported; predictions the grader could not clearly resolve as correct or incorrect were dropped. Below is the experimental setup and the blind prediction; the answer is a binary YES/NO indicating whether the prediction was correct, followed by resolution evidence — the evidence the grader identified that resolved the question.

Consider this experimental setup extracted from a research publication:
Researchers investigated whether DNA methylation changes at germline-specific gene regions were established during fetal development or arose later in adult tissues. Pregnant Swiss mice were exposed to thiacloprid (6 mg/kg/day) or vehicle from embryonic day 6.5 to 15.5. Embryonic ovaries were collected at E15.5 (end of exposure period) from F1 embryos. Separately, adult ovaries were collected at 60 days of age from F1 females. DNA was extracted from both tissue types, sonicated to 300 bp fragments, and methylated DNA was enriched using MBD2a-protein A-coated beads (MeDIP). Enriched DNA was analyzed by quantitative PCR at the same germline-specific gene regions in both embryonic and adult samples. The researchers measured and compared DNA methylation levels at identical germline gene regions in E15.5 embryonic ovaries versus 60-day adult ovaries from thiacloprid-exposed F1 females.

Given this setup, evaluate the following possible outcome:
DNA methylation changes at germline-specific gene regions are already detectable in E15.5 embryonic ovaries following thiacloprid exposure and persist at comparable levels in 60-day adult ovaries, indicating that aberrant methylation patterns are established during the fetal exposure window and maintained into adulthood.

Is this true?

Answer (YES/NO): YES